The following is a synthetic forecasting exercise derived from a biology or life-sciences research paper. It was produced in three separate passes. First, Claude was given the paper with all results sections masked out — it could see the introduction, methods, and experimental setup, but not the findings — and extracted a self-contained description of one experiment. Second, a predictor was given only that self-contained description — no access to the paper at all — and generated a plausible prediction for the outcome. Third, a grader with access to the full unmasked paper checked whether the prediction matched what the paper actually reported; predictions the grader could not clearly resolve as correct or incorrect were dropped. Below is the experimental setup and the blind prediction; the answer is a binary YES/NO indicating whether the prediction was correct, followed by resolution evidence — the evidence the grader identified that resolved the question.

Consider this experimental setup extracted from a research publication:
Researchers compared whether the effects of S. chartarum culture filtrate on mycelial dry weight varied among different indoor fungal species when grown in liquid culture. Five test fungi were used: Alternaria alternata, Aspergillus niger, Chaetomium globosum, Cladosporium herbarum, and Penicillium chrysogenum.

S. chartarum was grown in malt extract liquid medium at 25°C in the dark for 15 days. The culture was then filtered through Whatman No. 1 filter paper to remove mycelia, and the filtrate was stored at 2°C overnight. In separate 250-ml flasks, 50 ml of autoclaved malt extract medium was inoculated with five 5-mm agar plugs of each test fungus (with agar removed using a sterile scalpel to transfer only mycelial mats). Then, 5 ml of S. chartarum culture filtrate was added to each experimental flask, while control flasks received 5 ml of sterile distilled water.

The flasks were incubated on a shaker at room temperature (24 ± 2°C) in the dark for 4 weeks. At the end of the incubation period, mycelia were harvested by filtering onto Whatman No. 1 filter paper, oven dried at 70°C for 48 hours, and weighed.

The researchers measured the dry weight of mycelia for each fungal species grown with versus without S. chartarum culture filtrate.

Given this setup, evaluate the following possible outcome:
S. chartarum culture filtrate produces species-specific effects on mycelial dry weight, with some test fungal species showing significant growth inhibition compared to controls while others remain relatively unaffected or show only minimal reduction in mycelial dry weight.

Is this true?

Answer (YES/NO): YES